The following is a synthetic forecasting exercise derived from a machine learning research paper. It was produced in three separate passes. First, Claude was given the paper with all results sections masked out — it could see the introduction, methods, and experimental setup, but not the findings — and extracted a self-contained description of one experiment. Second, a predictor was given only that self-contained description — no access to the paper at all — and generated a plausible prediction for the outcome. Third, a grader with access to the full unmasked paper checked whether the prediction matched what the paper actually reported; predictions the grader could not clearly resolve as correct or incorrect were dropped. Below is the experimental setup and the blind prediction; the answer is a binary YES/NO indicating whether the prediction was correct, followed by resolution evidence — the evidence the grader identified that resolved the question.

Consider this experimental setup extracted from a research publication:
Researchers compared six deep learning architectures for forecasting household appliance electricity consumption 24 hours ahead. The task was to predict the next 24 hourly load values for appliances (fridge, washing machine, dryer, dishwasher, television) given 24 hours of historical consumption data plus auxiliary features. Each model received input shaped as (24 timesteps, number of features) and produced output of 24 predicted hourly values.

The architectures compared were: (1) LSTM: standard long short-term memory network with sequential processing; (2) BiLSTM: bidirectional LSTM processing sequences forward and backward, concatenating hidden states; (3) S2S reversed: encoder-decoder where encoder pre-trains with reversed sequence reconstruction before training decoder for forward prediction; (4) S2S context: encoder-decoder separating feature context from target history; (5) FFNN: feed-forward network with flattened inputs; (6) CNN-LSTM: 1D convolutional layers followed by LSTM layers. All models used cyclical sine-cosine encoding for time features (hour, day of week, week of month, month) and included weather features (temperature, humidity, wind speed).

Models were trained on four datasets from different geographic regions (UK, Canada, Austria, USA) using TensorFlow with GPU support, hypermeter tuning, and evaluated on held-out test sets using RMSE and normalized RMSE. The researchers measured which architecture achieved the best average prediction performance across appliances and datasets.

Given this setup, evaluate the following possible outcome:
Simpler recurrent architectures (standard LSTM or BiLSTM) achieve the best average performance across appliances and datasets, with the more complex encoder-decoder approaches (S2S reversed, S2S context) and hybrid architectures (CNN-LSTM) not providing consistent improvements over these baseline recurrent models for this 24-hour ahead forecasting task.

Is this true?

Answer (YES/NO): NO